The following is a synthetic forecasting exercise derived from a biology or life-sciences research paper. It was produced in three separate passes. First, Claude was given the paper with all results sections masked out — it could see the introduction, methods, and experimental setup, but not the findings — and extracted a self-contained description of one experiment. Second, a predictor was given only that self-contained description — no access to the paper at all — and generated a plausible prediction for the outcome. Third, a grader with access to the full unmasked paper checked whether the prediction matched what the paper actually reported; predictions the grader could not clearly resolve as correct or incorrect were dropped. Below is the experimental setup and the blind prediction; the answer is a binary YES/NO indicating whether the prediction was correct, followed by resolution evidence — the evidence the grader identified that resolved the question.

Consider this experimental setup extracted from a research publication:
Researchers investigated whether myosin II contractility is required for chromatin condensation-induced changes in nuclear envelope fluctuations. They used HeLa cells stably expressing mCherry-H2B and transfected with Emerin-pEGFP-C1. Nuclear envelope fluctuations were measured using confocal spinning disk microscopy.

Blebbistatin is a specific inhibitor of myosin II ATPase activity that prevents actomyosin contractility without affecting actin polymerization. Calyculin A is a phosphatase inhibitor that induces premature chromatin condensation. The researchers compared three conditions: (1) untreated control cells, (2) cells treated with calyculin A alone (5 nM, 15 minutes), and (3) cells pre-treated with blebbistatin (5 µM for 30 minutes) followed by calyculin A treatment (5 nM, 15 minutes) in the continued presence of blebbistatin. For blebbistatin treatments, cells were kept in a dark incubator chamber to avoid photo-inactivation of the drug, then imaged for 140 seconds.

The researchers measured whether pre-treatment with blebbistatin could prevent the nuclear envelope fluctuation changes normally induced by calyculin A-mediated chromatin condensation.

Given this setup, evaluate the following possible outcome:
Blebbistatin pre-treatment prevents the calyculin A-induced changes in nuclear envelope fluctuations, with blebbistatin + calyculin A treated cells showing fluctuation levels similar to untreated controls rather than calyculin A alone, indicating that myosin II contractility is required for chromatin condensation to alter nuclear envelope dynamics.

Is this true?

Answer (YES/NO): NO